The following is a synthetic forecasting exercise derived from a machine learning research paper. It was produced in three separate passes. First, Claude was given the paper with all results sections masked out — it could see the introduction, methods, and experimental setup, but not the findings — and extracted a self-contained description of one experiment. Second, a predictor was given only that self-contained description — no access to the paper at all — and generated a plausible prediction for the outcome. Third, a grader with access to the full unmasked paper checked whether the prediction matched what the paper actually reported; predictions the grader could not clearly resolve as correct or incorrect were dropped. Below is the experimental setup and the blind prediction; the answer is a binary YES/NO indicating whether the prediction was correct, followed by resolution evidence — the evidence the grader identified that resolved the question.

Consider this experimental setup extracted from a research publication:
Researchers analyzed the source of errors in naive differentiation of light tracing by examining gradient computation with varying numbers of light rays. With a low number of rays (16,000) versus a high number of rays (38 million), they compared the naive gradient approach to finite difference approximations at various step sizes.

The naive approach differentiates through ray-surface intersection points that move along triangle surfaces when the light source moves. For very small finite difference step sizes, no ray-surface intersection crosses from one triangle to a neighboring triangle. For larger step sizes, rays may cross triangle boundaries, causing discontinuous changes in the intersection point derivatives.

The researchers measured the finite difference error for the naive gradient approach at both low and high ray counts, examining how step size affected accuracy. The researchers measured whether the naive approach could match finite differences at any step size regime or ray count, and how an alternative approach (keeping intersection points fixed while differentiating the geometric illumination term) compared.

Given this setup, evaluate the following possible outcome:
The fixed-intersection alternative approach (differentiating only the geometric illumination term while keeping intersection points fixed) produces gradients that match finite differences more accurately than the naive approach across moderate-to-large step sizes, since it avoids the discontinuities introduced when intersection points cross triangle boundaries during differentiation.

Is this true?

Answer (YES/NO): YES